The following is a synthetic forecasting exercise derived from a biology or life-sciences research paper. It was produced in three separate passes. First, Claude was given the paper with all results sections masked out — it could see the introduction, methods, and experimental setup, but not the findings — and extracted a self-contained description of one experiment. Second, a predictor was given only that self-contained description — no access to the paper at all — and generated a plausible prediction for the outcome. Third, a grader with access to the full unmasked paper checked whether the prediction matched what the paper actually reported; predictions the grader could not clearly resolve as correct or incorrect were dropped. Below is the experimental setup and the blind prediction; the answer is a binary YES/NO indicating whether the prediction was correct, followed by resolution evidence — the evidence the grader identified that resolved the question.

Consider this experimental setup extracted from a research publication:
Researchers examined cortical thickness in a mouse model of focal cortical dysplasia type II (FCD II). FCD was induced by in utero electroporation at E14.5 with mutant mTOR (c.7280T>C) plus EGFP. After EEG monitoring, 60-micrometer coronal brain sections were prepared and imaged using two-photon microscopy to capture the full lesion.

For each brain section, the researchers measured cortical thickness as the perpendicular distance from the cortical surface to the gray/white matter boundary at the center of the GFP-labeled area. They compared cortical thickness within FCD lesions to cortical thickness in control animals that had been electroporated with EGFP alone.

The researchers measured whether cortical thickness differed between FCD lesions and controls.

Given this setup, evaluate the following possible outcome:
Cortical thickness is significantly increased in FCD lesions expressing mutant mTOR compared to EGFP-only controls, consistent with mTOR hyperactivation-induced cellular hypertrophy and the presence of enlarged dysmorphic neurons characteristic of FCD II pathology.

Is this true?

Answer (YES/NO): YES